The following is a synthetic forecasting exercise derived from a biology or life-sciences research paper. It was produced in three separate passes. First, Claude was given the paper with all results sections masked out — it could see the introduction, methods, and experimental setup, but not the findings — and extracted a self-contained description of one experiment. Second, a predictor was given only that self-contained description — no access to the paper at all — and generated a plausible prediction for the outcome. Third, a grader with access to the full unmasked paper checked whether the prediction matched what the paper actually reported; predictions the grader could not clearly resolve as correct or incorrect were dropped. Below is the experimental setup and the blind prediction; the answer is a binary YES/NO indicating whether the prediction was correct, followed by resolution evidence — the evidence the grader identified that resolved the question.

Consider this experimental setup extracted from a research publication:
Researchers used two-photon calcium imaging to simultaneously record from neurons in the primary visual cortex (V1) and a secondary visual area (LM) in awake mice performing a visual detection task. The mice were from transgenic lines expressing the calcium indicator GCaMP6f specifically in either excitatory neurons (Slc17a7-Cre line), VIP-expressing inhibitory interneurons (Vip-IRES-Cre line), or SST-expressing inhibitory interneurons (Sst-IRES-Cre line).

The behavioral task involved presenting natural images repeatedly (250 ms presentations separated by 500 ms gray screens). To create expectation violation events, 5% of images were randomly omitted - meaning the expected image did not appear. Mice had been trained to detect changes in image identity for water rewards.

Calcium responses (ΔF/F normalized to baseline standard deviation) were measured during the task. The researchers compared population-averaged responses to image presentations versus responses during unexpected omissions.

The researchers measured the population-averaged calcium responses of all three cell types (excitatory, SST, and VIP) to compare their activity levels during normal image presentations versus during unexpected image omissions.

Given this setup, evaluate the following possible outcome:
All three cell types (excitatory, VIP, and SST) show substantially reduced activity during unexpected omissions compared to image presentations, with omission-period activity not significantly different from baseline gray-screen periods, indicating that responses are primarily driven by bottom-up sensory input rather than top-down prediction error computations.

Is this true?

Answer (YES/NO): NO